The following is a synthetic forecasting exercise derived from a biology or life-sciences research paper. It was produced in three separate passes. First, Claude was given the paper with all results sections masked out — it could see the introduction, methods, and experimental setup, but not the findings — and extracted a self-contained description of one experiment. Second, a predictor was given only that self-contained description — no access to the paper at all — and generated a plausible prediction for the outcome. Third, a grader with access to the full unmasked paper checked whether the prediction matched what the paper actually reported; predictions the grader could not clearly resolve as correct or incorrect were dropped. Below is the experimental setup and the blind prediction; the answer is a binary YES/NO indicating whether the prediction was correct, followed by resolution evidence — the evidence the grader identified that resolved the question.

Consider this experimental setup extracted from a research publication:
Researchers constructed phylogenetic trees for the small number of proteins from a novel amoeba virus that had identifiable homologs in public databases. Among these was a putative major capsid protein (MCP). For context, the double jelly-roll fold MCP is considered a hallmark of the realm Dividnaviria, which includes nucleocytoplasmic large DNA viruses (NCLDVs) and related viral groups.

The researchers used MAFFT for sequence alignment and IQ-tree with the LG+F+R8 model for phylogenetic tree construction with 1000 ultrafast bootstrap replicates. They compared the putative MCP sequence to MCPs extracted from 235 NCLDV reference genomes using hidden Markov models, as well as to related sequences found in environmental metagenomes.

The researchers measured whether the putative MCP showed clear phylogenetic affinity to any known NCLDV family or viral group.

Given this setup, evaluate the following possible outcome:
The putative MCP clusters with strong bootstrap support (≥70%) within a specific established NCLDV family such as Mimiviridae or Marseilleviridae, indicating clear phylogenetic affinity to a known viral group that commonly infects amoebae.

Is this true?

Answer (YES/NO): NO